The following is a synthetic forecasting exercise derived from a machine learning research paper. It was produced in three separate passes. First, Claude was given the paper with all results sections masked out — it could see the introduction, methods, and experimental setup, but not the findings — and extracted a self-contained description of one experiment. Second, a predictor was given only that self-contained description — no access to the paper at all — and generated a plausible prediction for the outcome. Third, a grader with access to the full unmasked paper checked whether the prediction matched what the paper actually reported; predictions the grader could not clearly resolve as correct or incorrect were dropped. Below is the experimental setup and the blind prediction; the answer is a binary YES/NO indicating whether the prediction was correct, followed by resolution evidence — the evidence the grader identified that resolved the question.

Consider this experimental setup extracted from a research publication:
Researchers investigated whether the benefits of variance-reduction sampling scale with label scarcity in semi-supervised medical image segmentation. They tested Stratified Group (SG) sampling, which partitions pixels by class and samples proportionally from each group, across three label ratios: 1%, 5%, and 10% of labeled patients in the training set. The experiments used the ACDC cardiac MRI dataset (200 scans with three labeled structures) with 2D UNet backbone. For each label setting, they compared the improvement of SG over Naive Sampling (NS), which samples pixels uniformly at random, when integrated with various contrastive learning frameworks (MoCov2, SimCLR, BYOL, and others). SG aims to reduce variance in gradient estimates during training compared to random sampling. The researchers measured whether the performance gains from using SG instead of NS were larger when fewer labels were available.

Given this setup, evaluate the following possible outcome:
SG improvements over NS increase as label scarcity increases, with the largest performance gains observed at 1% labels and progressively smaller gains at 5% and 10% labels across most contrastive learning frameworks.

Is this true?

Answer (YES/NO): YES